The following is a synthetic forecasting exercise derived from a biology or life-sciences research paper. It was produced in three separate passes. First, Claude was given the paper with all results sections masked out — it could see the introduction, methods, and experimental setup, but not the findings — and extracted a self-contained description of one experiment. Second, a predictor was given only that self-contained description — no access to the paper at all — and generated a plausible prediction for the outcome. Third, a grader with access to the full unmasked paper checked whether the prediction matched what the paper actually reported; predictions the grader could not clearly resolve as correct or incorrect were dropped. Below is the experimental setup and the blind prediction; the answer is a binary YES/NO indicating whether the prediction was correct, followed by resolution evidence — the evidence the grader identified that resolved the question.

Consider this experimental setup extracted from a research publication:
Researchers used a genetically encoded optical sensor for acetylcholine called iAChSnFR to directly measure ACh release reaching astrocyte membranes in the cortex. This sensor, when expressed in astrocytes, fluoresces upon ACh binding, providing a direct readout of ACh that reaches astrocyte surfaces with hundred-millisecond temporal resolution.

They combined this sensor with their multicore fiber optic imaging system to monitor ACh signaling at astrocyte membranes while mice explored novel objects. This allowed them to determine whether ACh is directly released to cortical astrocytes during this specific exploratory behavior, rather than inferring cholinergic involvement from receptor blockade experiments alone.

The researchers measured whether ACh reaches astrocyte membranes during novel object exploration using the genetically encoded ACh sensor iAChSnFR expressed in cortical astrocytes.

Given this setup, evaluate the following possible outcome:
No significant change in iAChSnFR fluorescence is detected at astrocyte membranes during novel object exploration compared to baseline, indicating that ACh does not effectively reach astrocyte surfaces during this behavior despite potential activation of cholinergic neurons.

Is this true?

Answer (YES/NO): NO